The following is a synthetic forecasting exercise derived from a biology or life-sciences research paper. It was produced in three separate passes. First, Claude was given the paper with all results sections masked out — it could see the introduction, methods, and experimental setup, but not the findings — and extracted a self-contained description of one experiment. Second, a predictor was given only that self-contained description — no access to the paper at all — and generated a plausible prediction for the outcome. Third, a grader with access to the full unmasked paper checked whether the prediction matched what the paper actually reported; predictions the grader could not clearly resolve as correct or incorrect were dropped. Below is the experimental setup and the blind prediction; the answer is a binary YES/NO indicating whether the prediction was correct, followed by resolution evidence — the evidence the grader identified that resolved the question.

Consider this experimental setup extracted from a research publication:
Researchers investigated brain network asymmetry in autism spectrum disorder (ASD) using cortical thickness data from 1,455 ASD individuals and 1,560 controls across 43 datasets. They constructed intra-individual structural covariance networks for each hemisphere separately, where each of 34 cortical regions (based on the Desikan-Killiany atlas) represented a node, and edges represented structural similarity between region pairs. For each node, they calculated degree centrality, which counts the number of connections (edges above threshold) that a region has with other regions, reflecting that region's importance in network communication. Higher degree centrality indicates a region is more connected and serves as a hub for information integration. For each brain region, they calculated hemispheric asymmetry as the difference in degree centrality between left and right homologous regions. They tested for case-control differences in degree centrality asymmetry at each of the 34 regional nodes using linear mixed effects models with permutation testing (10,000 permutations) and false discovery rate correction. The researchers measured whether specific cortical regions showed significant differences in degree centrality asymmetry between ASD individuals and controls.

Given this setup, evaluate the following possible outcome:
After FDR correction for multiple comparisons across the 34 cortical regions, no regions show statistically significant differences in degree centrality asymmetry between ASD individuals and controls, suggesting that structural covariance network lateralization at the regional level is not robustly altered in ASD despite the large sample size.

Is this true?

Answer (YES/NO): NO